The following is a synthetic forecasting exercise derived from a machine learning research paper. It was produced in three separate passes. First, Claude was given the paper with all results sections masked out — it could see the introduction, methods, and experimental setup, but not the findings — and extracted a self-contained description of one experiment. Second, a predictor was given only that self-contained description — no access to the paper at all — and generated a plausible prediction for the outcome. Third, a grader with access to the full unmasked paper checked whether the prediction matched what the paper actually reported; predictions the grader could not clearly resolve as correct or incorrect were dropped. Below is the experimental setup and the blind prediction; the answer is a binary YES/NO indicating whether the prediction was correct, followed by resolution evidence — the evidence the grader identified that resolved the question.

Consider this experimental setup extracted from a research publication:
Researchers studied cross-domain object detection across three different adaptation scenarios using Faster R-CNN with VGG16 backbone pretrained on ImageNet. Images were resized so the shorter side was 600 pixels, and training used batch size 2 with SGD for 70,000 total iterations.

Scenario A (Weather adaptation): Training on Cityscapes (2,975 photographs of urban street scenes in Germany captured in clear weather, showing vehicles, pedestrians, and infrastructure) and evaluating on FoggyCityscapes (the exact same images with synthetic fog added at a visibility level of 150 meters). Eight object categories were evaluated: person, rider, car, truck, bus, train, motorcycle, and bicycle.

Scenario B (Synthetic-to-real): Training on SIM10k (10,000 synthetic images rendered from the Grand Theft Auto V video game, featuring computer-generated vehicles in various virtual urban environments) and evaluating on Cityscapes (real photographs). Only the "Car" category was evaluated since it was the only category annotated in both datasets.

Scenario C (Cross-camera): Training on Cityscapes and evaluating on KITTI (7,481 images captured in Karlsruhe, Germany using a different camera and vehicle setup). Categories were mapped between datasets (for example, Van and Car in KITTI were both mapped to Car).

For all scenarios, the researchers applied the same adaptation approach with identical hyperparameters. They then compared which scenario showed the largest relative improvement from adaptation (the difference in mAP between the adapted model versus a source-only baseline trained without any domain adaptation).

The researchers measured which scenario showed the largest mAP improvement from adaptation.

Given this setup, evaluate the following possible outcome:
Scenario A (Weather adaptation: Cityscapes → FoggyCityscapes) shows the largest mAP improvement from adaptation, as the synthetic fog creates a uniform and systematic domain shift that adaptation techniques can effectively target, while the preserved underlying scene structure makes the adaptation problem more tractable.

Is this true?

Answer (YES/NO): YES